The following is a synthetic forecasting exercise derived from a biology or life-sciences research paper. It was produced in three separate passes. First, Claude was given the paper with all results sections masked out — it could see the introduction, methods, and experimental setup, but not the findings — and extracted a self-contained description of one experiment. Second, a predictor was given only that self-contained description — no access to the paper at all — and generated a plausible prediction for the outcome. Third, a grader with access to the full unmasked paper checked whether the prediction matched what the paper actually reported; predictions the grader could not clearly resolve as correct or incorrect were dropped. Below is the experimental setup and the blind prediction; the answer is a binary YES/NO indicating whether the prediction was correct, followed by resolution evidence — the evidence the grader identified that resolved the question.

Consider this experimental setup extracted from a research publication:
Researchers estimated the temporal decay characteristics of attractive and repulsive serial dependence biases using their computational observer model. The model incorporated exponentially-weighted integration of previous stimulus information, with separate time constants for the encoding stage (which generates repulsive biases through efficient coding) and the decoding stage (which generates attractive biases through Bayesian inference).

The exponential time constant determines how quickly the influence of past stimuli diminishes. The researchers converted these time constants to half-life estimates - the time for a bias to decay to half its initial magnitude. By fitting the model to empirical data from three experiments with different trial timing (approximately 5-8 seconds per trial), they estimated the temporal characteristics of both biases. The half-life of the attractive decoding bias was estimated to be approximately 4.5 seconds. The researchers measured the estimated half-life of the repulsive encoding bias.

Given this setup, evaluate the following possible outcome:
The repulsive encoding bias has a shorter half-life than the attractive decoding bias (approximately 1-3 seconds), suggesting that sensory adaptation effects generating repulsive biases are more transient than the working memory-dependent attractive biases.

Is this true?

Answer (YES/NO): NO